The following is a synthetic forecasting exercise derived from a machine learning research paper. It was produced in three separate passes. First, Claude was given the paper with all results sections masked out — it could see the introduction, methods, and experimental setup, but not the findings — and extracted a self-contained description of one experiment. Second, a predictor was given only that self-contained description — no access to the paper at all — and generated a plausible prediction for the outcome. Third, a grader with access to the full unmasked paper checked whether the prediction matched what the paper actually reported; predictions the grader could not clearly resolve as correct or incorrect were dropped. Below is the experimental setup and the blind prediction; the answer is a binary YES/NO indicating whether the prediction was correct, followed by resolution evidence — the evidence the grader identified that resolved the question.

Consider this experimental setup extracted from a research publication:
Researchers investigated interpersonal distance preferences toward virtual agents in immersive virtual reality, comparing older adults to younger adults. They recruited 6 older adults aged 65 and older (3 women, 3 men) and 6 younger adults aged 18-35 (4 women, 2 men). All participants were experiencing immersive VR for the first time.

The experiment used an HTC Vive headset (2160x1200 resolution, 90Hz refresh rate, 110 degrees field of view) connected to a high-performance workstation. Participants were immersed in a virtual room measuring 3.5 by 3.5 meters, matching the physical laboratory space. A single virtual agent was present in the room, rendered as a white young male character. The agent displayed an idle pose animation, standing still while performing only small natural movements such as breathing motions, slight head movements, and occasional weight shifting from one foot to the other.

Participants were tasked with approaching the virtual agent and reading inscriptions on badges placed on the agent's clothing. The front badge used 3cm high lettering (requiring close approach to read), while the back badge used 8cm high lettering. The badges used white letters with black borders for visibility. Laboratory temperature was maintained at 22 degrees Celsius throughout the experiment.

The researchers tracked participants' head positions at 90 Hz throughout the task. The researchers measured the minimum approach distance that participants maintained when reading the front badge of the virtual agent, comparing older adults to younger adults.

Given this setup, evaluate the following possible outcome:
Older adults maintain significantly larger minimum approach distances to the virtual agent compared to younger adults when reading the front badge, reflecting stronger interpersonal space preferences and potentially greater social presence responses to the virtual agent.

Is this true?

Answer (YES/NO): YES